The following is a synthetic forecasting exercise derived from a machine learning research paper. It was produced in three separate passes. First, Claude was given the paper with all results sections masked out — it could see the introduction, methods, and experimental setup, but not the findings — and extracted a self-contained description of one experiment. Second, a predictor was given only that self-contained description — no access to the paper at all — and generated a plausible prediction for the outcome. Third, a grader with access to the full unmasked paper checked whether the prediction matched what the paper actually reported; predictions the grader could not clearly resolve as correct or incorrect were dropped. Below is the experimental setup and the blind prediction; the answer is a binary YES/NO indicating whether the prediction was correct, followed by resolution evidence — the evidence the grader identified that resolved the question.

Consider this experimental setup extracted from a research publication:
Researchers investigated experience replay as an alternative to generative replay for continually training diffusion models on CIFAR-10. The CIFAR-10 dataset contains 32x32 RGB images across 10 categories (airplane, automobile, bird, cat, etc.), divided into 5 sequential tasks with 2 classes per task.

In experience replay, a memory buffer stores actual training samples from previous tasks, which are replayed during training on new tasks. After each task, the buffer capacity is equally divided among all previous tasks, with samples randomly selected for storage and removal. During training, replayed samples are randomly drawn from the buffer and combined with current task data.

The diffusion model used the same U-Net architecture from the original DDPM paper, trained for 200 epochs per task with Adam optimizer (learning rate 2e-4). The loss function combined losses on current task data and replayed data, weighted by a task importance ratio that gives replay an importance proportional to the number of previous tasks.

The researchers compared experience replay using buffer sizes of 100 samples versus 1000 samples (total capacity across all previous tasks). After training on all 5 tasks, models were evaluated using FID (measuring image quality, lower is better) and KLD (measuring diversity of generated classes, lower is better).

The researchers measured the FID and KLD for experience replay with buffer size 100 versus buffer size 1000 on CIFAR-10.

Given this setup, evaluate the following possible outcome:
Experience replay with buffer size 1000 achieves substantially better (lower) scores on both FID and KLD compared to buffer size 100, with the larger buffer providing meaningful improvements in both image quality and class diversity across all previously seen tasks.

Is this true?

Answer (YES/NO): NO